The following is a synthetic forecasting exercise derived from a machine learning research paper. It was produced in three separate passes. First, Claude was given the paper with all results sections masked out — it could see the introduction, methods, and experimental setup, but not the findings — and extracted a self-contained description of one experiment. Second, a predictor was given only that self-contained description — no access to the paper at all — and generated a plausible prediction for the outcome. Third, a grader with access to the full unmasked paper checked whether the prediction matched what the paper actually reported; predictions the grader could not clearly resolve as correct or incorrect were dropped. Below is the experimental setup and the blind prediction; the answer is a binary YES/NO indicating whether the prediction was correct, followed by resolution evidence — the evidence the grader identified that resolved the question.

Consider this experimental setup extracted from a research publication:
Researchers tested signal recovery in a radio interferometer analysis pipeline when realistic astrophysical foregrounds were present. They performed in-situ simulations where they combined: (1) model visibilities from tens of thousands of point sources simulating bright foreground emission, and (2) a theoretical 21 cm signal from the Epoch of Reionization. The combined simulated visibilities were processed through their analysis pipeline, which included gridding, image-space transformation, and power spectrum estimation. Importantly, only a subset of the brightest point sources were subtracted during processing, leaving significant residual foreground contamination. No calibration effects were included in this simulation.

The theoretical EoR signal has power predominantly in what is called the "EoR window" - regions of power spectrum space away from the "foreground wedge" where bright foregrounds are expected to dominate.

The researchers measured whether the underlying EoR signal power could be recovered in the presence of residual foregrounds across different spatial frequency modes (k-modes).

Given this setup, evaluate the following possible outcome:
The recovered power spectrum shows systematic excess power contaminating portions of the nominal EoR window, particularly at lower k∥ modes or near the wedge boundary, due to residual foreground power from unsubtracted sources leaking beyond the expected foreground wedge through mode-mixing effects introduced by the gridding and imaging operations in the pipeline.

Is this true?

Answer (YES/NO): NO